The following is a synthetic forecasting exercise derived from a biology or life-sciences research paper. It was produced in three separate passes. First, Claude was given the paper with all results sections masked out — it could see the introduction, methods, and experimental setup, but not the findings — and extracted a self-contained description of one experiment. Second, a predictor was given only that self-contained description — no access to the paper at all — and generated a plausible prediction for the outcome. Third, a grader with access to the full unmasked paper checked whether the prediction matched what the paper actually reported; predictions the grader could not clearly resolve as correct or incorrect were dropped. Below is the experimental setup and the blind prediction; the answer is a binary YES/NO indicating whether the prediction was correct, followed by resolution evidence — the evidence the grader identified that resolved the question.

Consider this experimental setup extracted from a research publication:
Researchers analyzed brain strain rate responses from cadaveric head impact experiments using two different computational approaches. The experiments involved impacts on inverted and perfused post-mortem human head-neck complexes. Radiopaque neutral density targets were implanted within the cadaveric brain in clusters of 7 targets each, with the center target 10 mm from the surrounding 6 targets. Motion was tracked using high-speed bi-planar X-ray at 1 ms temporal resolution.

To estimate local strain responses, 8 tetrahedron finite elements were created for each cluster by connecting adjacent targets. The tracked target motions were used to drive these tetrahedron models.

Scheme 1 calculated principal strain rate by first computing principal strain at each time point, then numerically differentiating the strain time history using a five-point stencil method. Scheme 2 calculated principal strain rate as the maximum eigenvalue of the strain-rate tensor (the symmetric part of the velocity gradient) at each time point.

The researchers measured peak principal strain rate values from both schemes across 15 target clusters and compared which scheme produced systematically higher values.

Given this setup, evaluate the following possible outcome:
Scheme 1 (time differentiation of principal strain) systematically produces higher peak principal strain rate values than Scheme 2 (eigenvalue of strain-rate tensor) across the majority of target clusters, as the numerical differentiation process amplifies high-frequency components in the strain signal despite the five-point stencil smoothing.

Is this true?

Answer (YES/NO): NO